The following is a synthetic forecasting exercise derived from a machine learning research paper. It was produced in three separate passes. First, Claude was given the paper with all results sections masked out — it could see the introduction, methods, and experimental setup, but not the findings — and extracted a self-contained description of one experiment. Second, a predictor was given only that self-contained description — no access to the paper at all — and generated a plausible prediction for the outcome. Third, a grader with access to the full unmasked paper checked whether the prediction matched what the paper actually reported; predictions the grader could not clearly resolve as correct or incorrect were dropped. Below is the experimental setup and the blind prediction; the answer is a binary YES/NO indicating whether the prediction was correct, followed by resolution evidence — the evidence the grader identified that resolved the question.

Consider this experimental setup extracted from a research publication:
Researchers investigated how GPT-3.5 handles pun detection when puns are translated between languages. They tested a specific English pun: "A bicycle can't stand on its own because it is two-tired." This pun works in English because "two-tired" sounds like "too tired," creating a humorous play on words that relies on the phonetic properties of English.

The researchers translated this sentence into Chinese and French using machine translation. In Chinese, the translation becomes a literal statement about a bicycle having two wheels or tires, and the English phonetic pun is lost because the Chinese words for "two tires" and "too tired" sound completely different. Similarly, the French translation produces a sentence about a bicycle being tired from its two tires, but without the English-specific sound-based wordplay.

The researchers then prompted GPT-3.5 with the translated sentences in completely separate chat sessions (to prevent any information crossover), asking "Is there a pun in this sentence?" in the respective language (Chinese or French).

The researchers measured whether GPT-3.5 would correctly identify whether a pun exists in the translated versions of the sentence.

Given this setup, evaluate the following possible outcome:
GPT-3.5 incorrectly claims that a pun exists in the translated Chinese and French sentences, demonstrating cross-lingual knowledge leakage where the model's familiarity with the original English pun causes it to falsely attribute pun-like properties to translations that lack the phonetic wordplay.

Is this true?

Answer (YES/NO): YES